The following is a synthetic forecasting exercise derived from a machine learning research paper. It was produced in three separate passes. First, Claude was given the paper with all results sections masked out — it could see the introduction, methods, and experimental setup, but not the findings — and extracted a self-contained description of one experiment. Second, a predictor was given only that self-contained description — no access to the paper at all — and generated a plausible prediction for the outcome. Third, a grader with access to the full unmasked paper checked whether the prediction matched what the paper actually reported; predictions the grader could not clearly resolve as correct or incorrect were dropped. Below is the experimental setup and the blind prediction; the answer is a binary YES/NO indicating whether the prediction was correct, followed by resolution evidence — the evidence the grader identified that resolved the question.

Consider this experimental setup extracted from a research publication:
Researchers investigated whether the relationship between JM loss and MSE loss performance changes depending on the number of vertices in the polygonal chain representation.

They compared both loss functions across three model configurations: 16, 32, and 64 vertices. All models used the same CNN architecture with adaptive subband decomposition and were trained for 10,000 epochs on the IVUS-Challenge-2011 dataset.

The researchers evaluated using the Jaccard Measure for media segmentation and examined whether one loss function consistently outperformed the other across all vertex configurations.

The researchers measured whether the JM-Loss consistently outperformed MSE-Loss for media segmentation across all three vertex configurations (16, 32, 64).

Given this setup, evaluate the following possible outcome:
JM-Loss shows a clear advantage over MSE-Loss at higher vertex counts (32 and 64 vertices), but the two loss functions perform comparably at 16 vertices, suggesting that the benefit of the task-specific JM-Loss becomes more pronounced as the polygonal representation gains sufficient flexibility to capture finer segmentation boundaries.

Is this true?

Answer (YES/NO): NO